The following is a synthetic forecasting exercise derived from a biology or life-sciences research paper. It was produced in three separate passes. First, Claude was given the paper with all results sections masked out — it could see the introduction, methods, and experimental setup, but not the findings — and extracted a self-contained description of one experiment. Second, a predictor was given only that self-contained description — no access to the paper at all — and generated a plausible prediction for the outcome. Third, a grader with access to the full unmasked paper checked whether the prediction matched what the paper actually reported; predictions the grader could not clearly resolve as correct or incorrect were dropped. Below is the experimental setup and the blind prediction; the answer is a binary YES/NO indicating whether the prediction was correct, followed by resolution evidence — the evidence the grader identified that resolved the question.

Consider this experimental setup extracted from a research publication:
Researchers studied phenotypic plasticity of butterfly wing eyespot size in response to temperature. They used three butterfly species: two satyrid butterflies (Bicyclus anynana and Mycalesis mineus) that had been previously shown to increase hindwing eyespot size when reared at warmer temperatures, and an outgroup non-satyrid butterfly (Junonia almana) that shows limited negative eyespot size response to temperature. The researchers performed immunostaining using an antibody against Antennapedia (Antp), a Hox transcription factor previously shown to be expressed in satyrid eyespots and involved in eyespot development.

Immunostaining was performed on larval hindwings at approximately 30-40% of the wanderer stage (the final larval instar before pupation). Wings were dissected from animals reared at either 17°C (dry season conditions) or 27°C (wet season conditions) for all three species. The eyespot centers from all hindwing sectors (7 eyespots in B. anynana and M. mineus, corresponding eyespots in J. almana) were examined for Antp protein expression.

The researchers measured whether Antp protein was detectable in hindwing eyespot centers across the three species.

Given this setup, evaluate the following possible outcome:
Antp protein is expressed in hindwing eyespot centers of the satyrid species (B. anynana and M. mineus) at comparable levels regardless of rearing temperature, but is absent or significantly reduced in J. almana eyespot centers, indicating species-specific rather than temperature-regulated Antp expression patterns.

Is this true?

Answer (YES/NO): NO